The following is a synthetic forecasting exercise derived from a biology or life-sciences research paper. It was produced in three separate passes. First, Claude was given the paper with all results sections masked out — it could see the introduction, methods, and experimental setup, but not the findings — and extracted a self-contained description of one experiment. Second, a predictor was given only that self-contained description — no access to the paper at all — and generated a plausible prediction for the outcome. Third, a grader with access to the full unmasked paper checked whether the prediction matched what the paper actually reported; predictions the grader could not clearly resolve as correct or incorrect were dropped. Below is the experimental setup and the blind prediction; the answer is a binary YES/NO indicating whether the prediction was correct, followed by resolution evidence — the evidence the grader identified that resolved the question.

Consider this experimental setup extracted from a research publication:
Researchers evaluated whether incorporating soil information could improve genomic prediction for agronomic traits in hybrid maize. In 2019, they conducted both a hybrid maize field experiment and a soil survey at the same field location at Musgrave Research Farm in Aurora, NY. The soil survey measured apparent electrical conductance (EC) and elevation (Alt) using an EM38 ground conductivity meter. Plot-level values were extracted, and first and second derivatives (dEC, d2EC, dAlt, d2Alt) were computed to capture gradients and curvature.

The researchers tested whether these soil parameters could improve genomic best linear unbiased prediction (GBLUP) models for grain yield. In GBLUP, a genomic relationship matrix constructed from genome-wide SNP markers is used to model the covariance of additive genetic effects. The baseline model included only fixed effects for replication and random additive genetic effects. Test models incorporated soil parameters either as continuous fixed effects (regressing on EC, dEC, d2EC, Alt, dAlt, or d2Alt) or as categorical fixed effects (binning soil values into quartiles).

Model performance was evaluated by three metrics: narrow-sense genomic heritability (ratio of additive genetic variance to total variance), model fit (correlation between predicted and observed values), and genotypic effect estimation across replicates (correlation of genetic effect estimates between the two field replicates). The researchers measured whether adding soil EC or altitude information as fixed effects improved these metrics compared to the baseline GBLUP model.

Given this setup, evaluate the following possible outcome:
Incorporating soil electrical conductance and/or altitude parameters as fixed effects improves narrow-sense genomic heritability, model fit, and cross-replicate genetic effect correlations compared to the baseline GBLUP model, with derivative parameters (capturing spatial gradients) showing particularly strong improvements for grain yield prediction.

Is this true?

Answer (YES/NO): NO